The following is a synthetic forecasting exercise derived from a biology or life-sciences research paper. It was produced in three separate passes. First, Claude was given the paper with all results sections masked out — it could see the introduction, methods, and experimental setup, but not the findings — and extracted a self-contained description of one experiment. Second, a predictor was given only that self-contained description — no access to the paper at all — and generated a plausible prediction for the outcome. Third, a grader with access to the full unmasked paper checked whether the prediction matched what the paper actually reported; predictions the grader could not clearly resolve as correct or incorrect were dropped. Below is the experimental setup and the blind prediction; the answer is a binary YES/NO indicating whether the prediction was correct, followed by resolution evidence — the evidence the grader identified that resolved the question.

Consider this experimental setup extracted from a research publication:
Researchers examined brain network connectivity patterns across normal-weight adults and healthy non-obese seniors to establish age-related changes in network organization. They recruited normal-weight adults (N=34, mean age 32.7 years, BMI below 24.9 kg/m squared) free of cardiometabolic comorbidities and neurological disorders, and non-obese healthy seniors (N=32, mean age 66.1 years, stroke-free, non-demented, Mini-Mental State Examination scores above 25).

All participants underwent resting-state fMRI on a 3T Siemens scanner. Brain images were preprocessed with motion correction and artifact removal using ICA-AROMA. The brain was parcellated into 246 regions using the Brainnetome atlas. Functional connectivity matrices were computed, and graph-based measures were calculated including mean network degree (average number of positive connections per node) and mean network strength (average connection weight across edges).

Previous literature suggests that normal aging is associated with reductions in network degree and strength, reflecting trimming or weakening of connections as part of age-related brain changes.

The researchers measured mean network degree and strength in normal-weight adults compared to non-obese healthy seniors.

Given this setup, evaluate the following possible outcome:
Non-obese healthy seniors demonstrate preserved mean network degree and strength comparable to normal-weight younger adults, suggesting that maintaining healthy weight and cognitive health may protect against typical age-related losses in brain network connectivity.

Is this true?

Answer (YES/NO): YES